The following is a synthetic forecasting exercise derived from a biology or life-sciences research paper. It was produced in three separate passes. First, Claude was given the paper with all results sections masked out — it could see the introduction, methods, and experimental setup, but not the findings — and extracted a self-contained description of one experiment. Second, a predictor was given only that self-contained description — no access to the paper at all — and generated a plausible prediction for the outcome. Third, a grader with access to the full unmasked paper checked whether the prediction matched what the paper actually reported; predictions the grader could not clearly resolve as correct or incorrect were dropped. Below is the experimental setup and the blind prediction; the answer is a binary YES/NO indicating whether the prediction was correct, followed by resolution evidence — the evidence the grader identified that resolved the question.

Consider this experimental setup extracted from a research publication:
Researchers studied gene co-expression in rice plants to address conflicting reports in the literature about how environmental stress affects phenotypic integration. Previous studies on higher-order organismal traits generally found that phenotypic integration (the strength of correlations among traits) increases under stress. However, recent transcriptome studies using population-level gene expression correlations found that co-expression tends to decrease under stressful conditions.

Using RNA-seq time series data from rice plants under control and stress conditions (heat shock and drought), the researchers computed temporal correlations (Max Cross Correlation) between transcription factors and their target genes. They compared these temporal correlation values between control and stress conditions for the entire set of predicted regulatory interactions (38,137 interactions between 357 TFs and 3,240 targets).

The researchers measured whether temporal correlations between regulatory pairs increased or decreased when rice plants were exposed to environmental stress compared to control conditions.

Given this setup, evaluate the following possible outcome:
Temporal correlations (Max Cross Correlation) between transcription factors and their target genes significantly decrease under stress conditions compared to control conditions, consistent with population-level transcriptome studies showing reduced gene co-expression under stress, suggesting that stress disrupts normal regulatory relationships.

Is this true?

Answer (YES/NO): NO